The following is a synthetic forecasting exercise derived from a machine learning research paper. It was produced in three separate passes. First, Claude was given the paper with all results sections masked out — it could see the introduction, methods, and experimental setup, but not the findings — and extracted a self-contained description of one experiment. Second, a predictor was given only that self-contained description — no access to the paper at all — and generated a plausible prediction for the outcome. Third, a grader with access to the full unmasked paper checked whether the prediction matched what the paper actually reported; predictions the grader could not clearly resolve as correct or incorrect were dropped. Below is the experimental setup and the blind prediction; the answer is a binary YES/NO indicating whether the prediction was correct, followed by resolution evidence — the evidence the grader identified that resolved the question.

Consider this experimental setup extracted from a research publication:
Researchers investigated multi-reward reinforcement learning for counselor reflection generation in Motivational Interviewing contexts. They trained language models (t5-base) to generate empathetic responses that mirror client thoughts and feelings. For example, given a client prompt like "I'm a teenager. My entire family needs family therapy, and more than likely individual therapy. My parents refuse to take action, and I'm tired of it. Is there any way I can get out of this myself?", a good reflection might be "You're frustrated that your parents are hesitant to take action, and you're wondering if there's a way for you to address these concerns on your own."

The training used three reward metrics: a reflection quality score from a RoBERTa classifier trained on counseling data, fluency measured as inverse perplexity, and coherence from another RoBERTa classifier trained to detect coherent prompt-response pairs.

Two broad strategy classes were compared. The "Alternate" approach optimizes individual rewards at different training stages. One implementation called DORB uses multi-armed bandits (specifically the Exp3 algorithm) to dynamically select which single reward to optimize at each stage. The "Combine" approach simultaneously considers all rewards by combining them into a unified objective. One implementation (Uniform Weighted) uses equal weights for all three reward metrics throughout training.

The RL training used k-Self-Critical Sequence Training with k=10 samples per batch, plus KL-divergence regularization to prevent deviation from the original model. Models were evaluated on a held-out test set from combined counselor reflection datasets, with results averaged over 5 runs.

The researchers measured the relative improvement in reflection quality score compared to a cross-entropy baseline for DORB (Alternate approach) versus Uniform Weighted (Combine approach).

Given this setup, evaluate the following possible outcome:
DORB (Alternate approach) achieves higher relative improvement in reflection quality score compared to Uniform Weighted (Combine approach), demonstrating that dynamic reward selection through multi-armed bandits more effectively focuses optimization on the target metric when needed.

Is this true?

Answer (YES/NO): NO